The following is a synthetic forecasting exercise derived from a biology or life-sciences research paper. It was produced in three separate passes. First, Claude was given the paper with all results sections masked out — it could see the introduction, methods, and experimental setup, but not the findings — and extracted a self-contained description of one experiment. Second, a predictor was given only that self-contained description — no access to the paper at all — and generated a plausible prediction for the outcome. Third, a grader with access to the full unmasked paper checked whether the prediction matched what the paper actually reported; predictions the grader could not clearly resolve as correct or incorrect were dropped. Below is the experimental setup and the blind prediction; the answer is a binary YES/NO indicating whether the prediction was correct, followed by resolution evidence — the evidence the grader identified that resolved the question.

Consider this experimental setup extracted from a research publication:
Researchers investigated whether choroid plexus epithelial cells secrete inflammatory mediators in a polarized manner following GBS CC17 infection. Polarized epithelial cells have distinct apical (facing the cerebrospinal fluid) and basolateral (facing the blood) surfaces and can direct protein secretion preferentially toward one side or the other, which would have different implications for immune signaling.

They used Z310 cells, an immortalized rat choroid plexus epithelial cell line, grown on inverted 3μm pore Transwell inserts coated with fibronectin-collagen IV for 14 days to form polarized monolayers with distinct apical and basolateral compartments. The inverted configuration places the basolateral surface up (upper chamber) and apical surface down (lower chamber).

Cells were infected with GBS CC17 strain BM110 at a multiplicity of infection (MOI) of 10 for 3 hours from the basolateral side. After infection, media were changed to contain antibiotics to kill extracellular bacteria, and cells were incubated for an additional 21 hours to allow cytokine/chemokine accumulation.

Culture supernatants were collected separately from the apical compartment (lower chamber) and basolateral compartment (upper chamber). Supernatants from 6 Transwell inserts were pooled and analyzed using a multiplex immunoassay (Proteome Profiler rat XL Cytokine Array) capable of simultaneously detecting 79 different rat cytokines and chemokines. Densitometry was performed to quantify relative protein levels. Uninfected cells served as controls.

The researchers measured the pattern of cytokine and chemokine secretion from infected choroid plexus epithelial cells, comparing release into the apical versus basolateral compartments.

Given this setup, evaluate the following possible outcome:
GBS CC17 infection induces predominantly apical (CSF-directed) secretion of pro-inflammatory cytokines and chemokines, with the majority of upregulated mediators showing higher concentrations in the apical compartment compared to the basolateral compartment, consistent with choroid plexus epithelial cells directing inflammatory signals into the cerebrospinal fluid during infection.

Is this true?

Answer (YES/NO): NO